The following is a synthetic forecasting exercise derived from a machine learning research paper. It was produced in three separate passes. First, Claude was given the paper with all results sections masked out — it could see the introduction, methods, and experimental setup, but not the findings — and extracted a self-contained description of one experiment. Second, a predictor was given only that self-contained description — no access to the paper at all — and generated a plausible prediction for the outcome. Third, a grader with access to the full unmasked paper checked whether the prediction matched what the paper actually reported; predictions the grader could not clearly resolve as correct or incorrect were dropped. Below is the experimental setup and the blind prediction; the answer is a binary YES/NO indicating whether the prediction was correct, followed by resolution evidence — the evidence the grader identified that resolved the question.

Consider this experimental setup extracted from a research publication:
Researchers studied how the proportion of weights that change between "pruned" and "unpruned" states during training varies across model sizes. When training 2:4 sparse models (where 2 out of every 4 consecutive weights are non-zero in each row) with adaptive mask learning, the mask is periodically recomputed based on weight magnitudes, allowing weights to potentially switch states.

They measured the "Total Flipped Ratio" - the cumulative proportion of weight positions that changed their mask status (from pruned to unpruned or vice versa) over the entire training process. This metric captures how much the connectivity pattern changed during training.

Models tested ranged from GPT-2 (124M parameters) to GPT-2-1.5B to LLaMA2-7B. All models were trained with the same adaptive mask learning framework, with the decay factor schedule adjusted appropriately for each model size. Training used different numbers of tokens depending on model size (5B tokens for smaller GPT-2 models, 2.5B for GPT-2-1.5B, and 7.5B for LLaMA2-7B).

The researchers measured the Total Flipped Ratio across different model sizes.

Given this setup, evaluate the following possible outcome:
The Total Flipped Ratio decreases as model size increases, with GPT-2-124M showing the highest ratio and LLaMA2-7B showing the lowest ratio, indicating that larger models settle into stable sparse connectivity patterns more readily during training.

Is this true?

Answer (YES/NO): NO